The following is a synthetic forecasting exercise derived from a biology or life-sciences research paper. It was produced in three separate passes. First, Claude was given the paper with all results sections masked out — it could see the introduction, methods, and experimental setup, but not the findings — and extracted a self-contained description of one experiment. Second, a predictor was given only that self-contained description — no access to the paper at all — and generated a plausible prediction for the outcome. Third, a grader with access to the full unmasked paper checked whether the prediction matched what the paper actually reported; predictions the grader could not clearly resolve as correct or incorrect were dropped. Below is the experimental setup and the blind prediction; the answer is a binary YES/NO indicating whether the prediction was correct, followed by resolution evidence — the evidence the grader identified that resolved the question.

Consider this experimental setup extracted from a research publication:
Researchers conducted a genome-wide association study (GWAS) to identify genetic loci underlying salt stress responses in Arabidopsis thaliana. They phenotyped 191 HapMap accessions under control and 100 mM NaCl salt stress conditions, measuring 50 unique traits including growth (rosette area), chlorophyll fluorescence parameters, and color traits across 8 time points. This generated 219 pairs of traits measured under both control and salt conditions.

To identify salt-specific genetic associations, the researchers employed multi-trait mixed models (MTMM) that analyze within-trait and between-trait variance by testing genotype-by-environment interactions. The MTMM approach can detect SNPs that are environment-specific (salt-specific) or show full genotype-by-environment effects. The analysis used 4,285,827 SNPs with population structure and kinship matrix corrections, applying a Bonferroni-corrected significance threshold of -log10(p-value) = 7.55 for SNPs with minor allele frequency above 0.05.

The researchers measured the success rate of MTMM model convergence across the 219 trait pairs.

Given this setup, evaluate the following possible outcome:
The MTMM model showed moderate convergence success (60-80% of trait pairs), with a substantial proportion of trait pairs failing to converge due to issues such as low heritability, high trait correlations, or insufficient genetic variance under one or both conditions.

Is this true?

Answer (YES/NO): NO